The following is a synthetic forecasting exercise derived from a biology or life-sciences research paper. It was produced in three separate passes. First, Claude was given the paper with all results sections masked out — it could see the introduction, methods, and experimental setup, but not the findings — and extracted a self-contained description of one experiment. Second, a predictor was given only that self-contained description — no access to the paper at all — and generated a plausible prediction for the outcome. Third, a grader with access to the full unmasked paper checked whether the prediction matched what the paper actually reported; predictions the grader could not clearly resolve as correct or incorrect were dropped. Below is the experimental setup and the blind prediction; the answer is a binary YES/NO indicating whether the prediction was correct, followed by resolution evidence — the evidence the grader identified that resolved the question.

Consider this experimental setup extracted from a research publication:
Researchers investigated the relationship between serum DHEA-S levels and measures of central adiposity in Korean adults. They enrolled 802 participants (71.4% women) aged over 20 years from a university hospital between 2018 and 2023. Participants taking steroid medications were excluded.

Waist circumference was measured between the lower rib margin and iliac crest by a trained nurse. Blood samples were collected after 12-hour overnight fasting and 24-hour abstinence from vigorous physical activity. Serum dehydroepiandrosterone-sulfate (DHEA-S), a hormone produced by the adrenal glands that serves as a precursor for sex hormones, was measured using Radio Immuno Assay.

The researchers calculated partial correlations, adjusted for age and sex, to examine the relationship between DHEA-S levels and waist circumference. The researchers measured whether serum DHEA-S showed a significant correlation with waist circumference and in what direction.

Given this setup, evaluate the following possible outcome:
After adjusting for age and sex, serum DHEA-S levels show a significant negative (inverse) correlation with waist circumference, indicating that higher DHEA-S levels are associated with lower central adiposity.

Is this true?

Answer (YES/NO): NO